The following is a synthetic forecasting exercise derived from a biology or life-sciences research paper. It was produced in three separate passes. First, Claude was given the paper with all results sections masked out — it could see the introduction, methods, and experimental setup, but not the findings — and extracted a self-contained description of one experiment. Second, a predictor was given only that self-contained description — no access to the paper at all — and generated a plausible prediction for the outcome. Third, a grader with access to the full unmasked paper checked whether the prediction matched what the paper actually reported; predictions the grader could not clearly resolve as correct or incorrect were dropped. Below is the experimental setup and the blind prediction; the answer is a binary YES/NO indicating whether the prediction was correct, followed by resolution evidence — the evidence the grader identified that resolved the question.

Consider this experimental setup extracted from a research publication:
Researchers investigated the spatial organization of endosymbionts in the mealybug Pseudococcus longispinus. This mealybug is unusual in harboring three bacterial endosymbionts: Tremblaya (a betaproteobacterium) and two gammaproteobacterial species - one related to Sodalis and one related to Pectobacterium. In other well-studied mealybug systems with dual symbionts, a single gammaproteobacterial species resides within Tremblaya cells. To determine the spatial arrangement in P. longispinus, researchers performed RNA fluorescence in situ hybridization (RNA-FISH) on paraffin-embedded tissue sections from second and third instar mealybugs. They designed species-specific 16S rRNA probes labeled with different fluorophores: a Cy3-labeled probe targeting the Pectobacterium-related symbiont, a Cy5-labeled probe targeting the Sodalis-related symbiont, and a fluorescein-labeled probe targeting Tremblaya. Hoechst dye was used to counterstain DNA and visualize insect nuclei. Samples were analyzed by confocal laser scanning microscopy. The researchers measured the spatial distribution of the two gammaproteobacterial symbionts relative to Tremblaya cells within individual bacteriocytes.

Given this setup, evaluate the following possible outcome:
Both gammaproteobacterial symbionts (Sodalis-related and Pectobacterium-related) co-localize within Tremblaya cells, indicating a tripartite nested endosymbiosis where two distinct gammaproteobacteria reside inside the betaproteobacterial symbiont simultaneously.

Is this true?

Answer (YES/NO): YES